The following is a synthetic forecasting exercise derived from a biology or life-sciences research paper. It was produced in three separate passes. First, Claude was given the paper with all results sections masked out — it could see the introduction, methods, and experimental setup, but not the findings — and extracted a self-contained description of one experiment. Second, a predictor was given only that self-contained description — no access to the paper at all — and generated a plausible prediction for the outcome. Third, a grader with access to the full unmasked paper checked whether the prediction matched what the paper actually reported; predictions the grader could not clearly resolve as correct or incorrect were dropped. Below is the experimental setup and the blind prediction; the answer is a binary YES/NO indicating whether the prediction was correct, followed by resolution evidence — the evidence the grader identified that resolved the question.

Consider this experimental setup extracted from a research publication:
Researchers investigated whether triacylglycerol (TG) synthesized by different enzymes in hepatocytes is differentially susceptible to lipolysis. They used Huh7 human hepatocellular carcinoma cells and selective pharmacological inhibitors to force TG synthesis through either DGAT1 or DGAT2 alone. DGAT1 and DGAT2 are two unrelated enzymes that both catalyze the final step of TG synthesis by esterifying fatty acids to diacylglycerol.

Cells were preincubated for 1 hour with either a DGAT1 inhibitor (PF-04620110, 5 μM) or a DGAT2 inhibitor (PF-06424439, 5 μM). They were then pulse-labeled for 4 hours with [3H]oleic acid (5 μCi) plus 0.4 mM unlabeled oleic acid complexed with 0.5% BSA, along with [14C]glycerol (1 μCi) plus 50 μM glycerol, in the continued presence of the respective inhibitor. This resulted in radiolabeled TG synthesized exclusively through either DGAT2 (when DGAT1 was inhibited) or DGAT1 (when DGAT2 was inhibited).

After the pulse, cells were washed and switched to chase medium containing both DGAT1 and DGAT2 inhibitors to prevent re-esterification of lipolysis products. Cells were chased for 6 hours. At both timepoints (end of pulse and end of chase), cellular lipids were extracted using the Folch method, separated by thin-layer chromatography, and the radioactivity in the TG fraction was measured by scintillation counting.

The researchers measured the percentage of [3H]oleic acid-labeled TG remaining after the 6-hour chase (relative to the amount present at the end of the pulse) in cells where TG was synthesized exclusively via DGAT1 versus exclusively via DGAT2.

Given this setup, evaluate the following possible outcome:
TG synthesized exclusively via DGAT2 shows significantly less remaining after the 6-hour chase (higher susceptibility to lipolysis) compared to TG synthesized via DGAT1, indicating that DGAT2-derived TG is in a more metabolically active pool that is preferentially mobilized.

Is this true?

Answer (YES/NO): NO